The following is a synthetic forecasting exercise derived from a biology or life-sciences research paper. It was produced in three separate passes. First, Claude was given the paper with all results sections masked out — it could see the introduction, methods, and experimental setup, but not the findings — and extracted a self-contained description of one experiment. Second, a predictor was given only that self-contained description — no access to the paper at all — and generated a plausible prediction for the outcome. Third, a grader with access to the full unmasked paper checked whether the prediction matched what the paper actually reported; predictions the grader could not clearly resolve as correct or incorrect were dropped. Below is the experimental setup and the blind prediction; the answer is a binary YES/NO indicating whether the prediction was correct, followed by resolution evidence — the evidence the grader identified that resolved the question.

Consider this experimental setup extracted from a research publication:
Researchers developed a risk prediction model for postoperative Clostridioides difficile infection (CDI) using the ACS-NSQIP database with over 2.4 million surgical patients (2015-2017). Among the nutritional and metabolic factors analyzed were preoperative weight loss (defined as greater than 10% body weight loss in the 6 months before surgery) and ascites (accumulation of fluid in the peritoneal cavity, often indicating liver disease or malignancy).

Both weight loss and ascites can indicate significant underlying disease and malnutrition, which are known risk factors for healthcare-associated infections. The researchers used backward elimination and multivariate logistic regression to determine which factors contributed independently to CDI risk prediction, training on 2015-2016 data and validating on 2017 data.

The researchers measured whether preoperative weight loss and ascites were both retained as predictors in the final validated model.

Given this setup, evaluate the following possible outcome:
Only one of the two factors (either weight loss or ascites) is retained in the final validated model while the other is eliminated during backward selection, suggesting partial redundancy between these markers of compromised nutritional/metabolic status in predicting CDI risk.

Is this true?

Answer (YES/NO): YES